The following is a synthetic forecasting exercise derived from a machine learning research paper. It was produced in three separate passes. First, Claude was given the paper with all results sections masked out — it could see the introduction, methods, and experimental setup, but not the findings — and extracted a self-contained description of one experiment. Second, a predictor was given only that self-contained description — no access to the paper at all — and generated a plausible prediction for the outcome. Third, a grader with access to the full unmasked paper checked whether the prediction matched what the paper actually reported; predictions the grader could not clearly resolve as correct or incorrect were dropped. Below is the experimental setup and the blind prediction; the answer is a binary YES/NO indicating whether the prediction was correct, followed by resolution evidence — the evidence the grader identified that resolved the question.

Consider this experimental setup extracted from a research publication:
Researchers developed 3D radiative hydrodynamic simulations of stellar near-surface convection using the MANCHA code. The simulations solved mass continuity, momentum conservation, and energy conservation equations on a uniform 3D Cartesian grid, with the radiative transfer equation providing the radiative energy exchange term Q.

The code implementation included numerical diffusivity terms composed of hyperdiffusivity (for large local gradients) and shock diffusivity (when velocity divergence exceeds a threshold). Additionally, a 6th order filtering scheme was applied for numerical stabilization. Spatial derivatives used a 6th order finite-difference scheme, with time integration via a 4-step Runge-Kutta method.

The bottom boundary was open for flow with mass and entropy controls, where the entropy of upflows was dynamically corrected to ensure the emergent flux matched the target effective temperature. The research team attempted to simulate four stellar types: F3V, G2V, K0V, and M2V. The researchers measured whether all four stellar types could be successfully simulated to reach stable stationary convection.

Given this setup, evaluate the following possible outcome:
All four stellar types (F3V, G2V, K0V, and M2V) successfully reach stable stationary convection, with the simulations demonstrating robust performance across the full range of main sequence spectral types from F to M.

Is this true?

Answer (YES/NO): NO